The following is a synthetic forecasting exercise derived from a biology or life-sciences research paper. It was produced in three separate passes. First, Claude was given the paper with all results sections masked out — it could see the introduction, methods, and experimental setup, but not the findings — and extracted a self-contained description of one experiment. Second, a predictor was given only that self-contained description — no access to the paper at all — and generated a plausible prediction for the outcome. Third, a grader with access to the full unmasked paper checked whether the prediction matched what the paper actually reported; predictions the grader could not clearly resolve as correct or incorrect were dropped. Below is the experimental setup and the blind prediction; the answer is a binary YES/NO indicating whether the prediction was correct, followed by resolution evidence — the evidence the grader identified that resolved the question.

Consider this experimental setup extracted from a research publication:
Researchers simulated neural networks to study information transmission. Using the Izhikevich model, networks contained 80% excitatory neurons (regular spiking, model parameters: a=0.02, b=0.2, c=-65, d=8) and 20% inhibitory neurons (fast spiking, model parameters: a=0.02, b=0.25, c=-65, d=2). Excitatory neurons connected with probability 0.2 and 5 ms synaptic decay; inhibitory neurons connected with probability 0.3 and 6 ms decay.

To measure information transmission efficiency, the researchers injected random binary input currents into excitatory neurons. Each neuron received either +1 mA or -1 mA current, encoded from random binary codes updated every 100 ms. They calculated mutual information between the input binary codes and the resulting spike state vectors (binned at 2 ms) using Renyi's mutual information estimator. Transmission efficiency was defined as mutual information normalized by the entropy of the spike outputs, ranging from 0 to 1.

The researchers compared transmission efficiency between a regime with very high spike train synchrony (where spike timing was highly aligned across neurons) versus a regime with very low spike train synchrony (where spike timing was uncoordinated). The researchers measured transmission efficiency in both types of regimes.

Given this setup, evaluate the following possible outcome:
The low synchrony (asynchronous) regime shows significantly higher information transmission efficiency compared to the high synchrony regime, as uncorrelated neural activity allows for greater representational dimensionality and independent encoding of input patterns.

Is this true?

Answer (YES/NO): YES